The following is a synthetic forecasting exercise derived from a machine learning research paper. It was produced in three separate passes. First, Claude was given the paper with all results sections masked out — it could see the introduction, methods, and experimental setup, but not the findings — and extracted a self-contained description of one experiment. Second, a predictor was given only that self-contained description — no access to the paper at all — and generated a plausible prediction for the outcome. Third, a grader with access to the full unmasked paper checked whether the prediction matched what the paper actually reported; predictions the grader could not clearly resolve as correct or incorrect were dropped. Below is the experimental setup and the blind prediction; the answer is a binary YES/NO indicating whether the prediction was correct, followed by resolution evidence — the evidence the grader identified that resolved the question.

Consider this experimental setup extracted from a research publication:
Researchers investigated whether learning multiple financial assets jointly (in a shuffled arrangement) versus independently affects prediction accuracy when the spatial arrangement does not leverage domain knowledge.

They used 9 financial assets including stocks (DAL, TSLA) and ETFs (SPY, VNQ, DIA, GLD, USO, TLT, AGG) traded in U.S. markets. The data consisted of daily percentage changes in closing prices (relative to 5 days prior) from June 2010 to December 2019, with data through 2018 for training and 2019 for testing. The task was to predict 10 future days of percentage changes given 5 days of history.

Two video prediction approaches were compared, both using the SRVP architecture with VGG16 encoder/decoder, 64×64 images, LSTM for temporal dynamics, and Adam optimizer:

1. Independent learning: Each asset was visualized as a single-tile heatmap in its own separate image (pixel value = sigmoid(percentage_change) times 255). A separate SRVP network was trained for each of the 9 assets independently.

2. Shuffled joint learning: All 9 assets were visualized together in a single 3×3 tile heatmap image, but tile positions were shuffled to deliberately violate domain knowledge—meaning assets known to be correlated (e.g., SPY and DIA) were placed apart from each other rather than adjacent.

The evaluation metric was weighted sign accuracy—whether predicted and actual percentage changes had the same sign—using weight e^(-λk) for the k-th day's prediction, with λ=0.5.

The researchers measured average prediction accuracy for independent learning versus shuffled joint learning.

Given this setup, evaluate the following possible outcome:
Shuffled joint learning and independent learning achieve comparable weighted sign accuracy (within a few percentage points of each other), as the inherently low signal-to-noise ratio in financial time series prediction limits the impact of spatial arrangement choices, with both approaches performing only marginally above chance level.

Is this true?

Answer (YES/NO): YES